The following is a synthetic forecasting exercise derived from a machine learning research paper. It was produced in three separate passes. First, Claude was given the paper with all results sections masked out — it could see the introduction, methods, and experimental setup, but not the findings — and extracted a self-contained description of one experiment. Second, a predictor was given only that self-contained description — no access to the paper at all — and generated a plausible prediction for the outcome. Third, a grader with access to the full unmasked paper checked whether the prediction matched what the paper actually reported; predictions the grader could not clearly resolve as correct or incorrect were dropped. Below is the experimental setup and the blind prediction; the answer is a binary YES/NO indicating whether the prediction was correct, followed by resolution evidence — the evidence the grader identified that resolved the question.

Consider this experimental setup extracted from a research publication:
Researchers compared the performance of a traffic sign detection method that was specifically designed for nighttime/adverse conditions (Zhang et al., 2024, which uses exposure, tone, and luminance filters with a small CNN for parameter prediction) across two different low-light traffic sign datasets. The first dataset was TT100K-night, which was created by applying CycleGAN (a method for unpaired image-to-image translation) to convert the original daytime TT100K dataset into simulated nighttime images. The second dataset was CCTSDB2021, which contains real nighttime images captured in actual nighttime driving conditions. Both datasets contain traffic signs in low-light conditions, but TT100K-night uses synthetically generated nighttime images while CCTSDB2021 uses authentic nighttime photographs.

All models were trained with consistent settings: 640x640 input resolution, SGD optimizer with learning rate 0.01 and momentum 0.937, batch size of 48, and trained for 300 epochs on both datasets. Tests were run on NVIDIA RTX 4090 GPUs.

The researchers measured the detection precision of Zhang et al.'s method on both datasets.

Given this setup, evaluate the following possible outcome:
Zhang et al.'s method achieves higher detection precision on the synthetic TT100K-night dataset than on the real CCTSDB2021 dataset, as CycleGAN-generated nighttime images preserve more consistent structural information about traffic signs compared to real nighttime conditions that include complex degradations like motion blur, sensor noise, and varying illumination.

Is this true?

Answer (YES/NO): NO